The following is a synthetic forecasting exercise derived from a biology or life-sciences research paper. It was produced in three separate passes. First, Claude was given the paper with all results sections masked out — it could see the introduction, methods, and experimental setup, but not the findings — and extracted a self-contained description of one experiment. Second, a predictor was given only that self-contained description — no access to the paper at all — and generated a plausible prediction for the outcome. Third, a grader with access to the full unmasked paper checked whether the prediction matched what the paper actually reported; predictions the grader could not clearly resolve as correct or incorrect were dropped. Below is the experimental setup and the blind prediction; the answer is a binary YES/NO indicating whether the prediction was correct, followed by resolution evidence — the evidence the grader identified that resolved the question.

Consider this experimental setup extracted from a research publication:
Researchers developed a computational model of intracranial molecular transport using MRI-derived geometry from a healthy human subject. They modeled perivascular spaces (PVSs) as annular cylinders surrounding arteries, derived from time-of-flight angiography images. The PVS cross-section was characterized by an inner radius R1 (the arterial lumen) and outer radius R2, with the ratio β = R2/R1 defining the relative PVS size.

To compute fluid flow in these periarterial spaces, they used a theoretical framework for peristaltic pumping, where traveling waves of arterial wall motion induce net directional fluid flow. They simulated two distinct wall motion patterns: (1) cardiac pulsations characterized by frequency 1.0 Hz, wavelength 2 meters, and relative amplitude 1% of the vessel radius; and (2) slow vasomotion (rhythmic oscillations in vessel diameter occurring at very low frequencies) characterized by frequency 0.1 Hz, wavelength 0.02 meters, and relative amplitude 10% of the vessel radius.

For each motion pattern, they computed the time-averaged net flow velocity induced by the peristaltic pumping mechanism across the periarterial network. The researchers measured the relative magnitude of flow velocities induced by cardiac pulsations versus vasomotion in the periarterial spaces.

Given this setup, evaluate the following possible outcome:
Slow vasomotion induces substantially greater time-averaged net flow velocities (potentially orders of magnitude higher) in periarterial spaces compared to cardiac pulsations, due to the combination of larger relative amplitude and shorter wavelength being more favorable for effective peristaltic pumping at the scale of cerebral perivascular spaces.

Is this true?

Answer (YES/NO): NO